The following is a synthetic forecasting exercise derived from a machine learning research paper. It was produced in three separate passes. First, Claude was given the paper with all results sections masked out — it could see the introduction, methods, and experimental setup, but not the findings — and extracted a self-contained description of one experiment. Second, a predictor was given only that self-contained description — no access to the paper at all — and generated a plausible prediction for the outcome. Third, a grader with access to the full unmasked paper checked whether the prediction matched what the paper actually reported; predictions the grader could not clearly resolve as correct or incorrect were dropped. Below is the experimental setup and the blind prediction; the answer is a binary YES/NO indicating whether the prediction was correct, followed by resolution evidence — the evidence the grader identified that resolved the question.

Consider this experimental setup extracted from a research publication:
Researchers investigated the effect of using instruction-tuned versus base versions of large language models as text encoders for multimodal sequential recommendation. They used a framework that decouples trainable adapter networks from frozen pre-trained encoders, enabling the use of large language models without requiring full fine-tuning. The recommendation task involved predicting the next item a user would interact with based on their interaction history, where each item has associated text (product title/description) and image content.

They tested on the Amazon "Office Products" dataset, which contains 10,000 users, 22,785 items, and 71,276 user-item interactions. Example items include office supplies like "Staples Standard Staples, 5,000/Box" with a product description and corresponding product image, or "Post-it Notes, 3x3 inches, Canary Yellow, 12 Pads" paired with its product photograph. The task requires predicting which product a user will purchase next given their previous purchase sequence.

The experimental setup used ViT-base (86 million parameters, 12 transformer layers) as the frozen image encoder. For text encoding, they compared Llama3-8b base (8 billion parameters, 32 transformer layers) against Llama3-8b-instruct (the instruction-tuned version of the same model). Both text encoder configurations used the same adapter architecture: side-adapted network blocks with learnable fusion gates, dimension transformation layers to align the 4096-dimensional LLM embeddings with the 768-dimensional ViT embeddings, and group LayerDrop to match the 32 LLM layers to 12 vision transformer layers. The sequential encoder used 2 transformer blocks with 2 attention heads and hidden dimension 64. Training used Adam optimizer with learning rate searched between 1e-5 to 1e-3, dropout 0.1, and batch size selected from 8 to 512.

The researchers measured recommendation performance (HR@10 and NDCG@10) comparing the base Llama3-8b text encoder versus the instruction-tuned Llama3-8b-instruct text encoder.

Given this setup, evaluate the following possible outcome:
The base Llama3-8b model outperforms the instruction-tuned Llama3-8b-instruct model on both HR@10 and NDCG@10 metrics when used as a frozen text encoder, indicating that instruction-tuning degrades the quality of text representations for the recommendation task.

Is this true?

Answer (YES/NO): NO